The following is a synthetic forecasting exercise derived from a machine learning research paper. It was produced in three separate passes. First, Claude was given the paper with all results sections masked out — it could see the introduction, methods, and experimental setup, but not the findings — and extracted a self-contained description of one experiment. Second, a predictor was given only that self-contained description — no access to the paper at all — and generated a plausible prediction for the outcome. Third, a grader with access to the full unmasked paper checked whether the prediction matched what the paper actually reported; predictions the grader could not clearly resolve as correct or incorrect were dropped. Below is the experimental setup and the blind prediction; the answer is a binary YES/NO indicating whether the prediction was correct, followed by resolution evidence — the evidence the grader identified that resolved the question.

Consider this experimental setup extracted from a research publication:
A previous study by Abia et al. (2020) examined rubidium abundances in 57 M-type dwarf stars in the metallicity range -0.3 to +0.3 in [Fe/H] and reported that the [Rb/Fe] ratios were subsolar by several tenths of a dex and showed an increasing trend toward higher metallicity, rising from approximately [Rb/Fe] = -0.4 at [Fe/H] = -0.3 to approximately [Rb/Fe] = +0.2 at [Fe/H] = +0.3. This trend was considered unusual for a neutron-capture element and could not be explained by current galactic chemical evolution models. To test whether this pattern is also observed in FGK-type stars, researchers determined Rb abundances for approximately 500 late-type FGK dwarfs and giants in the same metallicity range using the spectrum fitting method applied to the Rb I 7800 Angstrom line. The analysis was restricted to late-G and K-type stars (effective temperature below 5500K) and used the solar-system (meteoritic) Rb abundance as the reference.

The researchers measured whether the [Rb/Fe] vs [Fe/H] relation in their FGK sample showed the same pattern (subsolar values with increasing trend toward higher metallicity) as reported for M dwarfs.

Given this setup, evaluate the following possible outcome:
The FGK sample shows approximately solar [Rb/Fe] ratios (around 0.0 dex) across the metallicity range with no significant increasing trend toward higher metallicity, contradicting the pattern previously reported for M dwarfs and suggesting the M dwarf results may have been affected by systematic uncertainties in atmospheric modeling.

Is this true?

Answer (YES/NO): NO